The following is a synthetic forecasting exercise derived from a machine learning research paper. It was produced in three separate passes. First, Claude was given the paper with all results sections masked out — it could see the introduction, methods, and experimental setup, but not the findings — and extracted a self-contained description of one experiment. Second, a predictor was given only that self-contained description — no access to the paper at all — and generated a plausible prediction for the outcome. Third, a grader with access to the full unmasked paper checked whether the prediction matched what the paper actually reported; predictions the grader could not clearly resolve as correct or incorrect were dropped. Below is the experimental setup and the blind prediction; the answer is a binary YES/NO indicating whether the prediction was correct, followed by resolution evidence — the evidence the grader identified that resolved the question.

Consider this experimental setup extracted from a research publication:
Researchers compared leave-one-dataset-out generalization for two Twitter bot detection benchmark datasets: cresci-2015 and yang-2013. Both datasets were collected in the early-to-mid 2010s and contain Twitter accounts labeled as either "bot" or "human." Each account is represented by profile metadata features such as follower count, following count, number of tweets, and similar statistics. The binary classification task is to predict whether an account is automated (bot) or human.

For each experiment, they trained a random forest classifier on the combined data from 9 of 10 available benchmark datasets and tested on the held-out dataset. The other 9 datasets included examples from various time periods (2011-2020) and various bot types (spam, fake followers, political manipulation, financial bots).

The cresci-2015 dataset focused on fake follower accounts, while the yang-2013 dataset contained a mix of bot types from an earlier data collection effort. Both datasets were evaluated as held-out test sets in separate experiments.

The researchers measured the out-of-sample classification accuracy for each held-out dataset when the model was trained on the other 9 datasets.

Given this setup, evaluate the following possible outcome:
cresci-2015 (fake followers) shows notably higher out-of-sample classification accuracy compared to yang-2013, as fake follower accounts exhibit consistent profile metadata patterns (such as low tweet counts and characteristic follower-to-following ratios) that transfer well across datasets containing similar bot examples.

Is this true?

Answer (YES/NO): YES